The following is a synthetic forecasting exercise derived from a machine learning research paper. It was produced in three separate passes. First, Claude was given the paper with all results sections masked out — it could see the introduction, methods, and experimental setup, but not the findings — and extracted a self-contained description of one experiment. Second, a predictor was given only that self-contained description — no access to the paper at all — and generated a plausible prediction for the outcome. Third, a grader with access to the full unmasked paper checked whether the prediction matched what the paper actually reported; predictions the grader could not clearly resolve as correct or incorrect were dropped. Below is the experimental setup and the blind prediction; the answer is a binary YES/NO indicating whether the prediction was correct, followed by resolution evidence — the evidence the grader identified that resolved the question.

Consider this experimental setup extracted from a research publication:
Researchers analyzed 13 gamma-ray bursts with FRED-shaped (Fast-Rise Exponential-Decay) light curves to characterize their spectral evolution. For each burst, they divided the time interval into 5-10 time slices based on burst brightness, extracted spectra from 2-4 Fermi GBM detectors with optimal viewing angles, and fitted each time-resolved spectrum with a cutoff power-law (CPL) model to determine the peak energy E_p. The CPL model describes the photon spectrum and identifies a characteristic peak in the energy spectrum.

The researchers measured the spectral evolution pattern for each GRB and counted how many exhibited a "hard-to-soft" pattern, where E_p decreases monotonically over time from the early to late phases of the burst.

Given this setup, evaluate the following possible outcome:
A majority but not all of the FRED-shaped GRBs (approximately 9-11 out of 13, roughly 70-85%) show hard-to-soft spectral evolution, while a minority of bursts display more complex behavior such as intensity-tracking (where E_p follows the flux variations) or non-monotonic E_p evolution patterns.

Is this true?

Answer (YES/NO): NO